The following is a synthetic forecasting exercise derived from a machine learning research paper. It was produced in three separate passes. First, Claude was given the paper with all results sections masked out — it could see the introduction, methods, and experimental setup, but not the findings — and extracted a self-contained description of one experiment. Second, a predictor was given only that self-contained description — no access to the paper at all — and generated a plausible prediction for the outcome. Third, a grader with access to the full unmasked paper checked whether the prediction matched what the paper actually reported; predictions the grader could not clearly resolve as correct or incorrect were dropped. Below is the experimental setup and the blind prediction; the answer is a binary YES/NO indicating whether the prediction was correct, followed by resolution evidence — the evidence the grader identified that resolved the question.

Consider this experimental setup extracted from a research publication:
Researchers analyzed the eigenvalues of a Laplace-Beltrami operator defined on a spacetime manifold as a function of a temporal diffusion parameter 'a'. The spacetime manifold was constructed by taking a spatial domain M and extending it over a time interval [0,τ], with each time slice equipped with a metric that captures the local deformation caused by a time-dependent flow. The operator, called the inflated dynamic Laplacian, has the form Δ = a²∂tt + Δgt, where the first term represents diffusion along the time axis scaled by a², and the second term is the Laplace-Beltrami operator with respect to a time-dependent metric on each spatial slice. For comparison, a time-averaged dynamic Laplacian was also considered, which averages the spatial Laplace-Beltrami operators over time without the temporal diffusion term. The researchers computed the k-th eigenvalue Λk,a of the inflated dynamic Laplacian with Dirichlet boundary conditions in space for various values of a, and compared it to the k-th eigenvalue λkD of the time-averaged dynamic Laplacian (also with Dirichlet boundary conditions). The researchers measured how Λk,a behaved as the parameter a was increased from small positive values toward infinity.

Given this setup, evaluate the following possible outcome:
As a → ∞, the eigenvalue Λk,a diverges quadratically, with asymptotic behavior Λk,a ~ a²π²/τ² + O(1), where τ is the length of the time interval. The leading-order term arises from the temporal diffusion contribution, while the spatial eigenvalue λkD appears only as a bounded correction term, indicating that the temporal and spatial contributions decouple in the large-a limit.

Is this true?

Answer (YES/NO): NO